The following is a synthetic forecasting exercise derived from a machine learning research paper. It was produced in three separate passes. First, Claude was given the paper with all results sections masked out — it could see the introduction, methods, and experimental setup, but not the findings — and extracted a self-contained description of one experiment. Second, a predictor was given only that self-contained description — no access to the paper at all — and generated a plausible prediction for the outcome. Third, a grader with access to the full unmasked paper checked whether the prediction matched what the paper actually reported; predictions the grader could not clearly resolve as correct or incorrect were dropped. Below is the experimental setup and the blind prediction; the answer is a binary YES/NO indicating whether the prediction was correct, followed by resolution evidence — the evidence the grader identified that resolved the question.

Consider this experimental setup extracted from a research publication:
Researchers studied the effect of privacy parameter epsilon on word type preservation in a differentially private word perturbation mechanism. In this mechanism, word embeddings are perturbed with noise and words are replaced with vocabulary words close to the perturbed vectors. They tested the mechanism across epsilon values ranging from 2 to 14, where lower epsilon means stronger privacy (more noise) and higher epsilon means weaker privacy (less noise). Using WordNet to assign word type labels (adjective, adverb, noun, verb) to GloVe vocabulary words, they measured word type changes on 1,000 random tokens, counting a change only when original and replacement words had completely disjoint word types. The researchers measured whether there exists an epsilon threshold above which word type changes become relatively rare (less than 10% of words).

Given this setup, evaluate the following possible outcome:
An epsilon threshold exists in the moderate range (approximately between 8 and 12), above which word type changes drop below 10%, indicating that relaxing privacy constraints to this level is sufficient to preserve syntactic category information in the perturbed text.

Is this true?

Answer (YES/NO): YES